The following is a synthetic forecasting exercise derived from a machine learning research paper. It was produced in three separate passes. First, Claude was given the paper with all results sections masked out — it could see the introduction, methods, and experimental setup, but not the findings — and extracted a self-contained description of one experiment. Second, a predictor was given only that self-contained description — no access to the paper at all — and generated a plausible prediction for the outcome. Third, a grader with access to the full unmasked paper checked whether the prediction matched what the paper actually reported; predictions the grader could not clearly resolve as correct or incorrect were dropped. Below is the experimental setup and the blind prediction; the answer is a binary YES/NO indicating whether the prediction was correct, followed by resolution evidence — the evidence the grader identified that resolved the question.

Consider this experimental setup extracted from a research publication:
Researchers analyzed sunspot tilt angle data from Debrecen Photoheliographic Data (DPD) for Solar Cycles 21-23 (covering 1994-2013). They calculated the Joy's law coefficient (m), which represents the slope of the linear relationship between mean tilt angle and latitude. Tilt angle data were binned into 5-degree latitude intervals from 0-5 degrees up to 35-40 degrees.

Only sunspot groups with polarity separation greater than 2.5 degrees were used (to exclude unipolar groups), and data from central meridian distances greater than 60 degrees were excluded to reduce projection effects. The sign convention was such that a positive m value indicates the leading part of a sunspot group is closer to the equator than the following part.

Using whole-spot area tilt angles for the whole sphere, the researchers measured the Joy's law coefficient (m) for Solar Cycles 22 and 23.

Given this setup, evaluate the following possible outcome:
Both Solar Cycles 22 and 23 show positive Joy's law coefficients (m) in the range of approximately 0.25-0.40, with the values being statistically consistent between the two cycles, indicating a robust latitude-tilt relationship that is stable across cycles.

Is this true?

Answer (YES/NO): YES